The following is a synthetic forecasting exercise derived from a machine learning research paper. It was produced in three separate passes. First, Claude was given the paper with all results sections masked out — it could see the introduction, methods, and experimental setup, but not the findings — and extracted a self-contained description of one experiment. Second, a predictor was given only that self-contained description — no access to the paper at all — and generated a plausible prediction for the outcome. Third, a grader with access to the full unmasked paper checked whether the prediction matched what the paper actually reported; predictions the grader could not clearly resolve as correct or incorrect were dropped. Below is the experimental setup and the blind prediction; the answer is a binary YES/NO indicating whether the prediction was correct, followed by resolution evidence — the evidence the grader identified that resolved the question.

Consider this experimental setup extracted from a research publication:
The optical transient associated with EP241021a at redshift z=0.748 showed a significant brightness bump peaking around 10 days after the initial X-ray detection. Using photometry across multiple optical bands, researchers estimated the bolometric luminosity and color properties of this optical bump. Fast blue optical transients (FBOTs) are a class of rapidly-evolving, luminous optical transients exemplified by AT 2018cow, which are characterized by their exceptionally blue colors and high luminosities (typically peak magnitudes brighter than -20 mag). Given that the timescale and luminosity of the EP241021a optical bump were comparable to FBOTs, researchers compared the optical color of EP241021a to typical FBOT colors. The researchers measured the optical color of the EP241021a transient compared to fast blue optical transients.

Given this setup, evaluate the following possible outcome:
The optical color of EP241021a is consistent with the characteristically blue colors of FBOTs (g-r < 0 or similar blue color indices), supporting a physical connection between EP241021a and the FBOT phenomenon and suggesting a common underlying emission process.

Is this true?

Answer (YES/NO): NO